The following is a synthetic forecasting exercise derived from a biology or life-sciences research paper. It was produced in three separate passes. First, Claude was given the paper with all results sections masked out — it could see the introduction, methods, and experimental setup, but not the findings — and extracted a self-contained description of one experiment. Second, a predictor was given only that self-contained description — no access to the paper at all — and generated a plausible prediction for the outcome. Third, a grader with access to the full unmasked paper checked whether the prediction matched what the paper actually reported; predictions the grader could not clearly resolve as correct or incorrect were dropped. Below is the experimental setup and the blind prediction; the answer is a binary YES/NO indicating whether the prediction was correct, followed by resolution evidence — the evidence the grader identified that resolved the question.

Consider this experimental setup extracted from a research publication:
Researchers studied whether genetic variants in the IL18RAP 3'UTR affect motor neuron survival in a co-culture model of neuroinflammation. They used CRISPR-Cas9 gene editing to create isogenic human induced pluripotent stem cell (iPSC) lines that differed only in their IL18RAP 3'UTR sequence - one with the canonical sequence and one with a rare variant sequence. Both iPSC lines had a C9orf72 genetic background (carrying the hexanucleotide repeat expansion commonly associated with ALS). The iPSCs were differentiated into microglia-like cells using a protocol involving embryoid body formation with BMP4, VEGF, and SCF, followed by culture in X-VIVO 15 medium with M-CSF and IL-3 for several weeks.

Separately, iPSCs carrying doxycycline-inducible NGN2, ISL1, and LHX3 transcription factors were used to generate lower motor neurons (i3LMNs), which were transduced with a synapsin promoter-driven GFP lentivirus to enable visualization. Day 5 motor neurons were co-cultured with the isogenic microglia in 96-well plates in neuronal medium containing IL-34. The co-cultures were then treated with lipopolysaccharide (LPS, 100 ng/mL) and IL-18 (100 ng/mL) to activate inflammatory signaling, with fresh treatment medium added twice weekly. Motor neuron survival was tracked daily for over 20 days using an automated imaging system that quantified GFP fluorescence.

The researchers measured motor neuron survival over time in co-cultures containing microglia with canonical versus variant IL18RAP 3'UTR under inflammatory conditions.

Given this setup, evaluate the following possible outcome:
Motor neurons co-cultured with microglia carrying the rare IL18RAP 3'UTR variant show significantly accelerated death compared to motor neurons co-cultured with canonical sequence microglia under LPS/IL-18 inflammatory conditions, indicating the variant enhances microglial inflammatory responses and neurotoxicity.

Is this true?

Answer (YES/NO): NO